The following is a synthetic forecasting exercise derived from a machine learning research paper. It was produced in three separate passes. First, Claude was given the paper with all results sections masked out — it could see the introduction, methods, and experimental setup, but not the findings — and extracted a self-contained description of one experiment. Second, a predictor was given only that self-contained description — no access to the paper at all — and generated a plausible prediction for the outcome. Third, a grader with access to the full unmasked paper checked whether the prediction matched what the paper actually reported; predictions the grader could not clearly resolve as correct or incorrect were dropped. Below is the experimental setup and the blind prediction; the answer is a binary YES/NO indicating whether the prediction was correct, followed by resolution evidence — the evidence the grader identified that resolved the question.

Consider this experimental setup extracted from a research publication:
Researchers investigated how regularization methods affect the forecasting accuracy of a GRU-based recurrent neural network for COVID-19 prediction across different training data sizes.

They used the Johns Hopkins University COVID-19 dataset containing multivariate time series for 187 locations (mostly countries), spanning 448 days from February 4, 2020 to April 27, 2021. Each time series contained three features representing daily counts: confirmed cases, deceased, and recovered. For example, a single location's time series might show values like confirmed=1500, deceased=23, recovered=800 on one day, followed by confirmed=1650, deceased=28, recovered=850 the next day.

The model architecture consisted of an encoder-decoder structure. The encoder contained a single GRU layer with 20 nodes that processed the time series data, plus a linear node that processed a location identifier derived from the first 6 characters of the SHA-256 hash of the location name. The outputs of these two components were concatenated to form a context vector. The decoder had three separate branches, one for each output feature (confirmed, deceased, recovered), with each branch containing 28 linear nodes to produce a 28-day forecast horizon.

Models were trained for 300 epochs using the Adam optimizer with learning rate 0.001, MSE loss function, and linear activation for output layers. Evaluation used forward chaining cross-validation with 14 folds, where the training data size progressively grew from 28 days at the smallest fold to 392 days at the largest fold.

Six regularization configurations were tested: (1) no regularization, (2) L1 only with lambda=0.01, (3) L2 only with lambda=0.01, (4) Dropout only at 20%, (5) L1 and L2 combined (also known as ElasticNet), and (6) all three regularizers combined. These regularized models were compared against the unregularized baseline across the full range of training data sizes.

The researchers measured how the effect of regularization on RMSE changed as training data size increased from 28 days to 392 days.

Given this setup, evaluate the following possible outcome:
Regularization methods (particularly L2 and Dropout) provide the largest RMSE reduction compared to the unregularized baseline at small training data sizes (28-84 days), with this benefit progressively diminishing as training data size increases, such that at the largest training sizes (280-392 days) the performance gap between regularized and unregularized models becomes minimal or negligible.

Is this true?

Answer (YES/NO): NO